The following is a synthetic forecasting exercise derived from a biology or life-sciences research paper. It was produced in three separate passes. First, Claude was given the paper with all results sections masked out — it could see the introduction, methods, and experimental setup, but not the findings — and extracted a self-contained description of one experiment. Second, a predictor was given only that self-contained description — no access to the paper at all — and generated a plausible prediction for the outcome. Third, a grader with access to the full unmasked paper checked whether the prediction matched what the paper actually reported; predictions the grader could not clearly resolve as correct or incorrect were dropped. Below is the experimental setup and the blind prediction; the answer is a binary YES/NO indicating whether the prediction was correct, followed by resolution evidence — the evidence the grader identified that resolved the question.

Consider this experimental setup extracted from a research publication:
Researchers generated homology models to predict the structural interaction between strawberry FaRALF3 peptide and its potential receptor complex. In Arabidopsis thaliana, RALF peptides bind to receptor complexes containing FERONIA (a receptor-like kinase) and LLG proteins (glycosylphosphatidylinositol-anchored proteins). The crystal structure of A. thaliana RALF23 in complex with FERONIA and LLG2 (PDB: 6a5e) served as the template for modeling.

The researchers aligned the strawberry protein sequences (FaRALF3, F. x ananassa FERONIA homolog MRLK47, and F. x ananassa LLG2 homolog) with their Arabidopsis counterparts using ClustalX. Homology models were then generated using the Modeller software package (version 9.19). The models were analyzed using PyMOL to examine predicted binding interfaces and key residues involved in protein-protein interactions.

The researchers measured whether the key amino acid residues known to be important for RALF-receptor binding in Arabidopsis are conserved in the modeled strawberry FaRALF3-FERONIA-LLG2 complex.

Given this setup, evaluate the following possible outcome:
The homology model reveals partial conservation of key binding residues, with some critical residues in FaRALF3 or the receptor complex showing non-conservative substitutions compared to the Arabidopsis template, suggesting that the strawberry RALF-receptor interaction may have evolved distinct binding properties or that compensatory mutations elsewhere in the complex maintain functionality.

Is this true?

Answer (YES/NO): NO